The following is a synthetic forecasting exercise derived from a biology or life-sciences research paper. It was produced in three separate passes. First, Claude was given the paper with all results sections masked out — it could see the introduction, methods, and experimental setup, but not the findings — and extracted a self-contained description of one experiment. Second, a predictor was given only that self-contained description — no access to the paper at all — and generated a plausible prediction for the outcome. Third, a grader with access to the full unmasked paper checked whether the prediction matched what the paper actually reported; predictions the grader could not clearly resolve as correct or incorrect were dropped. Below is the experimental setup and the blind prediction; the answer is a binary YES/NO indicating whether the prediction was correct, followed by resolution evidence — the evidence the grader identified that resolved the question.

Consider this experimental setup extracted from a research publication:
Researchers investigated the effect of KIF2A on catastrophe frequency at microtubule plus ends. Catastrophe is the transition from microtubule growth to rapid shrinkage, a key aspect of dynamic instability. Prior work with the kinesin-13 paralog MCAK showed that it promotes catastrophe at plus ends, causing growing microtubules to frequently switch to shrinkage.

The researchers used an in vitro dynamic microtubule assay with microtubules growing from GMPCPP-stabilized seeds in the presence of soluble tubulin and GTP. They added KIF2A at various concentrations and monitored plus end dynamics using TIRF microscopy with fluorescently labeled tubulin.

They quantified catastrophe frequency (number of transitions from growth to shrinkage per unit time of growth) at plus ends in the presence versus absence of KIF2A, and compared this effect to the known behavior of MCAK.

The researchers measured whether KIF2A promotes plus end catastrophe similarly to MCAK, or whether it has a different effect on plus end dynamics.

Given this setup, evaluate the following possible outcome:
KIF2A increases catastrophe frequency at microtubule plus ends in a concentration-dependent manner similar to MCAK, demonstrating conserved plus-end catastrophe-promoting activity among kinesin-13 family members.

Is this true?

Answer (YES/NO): YES